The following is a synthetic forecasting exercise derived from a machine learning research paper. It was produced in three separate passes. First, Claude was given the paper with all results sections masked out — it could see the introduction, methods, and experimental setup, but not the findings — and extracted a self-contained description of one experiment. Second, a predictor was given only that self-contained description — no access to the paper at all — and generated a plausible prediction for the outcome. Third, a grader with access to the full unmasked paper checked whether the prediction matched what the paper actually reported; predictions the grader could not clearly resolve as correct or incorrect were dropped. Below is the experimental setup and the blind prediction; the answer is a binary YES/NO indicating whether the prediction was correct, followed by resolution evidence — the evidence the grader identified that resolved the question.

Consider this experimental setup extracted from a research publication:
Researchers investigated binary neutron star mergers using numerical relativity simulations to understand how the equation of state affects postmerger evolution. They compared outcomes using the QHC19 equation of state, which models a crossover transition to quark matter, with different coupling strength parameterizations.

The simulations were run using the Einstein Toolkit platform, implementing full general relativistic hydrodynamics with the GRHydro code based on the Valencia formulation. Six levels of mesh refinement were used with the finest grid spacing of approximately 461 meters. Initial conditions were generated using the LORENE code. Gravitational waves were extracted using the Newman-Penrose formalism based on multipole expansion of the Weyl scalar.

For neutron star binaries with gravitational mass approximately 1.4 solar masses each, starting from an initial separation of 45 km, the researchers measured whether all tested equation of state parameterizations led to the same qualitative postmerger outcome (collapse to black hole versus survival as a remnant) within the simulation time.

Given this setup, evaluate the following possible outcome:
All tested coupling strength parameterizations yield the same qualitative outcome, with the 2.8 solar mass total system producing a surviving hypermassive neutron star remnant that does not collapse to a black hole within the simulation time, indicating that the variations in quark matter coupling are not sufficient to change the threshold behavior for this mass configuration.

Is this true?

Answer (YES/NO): NO